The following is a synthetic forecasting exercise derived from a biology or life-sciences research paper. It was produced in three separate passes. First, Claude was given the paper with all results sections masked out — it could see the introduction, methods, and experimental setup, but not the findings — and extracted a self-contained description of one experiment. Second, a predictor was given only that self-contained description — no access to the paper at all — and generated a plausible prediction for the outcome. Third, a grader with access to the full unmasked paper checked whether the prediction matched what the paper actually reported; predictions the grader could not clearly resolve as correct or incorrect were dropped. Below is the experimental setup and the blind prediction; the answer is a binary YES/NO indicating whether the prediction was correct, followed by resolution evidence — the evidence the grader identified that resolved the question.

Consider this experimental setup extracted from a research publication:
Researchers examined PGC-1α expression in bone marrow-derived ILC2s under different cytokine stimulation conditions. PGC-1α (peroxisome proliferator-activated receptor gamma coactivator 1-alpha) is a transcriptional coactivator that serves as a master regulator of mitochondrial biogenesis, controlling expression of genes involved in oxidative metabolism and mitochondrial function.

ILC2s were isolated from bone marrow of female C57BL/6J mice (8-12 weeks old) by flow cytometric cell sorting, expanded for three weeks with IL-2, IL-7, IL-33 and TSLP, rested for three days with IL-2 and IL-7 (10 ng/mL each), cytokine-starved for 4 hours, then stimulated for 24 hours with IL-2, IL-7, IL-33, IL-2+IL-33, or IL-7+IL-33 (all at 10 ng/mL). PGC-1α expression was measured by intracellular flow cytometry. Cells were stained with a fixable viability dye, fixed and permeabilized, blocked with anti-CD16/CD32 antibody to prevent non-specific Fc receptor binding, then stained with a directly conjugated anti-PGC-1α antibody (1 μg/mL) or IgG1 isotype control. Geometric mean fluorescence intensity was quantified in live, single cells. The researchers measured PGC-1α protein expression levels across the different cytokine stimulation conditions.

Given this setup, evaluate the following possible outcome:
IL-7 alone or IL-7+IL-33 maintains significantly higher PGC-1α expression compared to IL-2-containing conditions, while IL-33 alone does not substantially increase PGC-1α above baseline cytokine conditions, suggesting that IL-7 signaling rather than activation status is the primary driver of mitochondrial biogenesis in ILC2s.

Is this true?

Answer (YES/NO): NO